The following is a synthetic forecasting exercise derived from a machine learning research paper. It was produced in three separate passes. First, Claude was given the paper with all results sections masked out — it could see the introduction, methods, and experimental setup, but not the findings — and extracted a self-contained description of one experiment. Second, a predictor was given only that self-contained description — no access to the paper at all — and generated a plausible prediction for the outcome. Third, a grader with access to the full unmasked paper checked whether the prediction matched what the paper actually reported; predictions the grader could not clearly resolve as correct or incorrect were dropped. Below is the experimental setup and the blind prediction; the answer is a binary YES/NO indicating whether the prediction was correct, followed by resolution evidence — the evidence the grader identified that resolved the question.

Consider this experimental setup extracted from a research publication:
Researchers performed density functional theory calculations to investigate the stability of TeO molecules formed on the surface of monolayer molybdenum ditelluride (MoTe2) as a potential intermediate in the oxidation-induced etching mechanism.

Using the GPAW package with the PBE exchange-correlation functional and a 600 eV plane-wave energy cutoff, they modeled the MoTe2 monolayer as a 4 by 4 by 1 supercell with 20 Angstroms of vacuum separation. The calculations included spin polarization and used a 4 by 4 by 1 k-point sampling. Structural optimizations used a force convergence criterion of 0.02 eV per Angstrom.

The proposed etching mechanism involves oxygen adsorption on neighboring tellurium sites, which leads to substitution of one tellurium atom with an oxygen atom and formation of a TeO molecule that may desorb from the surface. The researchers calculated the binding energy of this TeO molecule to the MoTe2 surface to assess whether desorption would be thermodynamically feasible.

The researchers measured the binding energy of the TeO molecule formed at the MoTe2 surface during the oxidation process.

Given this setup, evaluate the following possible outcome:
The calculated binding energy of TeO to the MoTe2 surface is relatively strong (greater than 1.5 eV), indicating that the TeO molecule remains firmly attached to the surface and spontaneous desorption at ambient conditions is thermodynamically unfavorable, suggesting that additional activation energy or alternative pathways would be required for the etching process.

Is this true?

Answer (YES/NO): NO